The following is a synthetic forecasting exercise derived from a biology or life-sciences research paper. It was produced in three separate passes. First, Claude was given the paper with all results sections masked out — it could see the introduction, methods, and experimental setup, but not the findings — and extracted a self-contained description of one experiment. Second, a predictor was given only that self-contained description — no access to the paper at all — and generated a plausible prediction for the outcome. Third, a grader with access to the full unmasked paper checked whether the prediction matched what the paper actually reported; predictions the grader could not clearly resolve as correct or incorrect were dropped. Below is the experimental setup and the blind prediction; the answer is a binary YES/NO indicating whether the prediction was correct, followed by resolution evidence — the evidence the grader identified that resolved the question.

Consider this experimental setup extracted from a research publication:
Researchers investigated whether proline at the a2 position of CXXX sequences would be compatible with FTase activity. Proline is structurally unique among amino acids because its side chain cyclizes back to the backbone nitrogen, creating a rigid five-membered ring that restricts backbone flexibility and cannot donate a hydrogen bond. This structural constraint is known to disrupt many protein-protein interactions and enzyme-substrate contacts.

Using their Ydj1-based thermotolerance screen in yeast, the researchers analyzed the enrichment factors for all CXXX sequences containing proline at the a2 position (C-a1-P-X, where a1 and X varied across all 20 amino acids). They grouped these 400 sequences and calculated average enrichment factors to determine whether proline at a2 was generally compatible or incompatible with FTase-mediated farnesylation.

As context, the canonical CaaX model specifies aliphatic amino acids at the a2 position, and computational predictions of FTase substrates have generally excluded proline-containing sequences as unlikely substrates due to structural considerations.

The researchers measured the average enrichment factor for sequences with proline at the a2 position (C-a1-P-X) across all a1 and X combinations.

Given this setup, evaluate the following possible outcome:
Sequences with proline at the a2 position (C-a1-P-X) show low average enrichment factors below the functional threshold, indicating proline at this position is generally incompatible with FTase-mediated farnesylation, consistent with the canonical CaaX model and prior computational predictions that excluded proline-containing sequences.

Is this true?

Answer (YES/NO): NO